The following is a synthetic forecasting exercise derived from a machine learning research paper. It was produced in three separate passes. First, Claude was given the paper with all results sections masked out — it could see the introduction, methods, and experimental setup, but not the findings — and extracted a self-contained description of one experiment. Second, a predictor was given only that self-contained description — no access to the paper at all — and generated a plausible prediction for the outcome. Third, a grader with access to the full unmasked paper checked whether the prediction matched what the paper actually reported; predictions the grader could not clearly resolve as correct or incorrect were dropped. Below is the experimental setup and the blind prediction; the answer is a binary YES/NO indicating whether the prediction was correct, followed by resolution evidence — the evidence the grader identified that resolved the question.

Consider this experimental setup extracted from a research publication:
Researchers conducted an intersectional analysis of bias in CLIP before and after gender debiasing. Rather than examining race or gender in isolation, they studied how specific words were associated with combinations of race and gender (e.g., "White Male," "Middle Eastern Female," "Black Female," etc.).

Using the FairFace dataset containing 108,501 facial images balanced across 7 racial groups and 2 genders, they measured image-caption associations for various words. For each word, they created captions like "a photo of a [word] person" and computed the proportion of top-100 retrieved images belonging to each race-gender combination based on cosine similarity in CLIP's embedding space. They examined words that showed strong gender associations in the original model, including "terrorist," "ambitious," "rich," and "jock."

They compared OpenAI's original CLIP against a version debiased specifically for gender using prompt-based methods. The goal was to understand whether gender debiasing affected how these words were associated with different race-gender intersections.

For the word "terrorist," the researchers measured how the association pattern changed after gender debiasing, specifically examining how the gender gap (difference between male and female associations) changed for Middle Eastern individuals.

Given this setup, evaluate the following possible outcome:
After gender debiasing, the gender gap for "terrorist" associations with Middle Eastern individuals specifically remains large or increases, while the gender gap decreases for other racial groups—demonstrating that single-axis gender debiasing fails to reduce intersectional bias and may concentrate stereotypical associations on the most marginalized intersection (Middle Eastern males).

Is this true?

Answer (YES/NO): YES